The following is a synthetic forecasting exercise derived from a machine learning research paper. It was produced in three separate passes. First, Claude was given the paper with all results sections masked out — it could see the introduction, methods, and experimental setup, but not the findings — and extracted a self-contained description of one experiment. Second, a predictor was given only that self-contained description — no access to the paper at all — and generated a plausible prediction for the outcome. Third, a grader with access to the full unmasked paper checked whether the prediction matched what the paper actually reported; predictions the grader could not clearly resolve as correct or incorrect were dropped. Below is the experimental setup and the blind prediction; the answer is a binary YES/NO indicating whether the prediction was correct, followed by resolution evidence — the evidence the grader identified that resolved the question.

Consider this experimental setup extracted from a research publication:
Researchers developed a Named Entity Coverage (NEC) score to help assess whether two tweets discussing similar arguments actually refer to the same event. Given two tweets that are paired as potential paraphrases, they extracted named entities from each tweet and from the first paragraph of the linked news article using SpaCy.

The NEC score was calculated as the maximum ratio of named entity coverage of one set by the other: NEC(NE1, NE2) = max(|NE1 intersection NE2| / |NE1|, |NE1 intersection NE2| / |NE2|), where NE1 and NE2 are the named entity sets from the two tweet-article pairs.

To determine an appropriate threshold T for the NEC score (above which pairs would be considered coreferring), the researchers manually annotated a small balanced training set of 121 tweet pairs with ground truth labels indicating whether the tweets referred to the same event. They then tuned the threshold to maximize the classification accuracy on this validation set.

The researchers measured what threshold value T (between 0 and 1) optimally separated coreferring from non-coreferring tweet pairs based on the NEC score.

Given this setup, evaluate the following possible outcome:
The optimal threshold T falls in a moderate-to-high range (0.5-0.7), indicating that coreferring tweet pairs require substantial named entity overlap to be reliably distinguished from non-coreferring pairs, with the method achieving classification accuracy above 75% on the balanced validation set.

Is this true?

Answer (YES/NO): NO